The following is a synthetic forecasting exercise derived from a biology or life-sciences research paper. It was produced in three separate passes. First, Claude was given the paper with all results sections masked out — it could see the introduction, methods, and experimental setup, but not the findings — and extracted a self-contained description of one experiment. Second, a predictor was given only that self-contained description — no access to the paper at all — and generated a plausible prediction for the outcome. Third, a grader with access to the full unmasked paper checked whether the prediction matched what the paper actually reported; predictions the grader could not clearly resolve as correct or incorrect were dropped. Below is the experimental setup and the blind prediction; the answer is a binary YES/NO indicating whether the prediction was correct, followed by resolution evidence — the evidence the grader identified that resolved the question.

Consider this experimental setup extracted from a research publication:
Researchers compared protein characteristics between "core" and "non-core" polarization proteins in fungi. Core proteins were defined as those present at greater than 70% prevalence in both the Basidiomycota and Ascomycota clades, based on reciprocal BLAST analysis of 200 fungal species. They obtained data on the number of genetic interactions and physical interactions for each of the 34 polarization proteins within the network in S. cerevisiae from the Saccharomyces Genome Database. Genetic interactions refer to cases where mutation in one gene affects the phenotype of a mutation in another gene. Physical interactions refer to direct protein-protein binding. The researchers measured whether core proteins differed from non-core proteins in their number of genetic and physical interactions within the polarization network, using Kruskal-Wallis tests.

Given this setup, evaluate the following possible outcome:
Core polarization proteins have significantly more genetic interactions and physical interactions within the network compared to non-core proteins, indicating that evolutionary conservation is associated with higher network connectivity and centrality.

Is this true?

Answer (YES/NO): NO